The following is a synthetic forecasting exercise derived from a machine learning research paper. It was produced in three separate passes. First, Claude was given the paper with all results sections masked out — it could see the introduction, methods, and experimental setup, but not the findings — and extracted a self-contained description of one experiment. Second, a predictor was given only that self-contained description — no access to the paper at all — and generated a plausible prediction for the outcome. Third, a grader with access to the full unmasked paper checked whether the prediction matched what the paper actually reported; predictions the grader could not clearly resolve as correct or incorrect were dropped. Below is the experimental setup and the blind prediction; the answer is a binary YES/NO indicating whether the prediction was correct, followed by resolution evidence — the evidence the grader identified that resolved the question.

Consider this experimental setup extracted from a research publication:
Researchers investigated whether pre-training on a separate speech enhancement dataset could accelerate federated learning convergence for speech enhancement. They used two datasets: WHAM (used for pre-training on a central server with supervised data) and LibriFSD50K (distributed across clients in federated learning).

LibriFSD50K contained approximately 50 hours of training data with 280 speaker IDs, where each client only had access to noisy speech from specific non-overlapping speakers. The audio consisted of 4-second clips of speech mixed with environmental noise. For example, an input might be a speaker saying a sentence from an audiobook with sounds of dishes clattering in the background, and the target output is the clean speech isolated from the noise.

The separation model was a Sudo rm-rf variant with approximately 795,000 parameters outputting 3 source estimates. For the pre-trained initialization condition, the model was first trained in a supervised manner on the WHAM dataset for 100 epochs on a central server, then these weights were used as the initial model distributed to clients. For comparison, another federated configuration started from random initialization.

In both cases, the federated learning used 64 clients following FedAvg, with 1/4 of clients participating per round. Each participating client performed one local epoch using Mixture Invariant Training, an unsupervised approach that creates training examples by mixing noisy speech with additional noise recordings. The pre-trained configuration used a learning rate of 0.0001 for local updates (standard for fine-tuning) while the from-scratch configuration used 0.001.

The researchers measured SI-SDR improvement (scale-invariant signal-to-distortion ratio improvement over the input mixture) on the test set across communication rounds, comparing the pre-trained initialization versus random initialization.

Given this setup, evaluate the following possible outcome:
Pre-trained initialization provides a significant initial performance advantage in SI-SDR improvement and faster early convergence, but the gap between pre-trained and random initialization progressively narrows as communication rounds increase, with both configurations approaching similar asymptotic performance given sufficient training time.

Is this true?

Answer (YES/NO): NO